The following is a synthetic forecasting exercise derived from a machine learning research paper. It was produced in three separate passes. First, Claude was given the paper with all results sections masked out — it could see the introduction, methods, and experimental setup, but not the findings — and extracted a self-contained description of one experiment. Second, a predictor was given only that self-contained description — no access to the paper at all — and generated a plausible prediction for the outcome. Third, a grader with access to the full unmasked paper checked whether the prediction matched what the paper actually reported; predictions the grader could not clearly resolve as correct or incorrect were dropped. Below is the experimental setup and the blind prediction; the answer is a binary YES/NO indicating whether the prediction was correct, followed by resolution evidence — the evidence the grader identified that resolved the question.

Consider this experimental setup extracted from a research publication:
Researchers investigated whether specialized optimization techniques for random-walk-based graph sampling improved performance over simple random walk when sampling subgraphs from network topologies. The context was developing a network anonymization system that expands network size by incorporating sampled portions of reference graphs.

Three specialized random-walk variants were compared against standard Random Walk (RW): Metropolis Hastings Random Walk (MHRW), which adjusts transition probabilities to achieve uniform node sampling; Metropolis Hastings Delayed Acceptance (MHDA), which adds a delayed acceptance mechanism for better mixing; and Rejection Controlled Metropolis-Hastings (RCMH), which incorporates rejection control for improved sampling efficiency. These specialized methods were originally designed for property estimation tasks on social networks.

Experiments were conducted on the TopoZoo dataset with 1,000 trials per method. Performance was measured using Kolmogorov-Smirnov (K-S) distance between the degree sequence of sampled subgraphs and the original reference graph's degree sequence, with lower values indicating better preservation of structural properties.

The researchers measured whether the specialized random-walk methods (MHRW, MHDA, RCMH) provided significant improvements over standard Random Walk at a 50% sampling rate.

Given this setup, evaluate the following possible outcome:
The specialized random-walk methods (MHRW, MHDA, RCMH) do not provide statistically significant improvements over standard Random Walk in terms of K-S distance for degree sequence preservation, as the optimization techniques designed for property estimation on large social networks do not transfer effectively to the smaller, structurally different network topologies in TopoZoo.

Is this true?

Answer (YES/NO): YES